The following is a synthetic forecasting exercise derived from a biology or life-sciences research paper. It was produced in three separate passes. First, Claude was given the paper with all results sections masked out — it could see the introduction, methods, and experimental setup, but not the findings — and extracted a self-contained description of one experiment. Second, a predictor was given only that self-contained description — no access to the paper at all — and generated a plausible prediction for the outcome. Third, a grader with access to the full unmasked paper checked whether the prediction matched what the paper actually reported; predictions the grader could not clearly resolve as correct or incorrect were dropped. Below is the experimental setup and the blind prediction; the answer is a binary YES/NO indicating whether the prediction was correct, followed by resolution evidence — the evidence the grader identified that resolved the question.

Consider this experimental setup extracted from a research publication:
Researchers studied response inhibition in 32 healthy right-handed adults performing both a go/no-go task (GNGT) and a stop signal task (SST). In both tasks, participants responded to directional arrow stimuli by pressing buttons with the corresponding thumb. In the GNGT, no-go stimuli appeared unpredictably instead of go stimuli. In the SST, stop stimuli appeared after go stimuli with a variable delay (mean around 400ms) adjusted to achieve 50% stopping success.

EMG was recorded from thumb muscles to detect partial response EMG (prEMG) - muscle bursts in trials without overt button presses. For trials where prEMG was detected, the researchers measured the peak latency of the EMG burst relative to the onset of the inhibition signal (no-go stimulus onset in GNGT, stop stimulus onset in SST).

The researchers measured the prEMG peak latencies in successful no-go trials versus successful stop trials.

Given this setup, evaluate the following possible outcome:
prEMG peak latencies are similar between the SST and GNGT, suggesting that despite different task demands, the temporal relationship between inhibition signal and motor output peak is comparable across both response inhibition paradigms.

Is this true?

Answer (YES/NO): NO